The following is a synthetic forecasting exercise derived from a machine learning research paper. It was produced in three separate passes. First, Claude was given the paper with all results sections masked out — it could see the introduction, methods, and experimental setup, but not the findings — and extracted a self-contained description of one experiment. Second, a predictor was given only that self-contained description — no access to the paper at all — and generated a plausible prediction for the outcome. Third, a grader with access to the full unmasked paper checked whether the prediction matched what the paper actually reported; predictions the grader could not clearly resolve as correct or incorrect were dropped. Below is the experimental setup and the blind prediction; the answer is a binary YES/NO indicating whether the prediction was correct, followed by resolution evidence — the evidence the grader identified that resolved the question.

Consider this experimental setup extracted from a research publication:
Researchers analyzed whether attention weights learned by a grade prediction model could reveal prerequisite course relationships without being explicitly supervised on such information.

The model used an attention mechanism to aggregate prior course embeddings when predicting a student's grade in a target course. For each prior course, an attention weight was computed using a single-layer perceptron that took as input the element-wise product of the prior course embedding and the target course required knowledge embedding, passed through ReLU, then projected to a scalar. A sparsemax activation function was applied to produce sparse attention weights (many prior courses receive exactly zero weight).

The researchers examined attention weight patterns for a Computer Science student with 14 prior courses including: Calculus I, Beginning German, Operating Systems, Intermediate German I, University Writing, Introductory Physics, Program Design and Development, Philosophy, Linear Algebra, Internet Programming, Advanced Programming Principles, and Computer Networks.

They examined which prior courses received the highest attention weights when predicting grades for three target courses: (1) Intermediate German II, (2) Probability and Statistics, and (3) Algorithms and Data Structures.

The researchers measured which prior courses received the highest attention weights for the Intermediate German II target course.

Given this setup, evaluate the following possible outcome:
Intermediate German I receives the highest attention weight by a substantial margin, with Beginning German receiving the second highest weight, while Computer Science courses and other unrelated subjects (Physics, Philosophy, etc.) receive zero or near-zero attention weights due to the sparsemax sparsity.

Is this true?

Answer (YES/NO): NO